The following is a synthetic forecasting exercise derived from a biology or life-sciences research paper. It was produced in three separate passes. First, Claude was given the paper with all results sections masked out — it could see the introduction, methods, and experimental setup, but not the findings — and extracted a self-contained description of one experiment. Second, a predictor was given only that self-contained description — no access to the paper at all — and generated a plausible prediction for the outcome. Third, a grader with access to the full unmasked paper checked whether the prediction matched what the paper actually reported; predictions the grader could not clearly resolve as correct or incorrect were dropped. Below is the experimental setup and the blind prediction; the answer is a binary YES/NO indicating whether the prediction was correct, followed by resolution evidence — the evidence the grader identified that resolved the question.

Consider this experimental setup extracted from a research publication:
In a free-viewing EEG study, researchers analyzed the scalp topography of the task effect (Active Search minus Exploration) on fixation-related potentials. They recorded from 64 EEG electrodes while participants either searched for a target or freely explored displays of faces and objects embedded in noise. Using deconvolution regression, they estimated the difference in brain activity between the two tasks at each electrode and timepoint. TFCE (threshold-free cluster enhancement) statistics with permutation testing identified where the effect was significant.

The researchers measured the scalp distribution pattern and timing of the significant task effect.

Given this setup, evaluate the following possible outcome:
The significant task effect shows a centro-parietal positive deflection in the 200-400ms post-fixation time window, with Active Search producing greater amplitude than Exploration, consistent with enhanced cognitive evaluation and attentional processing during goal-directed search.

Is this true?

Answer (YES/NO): NO